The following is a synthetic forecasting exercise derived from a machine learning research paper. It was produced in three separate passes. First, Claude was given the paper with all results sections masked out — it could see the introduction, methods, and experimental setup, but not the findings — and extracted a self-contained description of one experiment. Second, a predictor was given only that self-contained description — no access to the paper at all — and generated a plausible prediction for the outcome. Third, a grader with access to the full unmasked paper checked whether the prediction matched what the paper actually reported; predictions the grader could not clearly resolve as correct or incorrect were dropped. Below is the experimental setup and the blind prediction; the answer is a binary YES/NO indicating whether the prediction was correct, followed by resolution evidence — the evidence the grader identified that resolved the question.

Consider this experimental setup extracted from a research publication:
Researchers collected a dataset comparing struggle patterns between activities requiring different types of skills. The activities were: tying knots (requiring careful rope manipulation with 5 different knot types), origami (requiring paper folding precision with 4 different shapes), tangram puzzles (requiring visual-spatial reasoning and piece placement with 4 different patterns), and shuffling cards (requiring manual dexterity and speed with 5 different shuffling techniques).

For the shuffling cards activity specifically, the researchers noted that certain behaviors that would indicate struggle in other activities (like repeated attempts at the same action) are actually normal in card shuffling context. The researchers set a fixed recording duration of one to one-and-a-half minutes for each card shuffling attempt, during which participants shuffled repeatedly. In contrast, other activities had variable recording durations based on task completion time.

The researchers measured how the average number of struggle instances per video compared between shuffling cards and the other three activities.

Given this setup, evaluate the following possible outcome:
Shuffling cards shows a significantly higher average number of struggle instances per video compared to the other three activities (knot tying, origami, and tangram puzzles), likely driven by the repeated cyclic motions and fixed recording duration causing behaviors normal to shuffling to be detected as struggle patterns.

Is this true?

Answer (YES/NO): NO